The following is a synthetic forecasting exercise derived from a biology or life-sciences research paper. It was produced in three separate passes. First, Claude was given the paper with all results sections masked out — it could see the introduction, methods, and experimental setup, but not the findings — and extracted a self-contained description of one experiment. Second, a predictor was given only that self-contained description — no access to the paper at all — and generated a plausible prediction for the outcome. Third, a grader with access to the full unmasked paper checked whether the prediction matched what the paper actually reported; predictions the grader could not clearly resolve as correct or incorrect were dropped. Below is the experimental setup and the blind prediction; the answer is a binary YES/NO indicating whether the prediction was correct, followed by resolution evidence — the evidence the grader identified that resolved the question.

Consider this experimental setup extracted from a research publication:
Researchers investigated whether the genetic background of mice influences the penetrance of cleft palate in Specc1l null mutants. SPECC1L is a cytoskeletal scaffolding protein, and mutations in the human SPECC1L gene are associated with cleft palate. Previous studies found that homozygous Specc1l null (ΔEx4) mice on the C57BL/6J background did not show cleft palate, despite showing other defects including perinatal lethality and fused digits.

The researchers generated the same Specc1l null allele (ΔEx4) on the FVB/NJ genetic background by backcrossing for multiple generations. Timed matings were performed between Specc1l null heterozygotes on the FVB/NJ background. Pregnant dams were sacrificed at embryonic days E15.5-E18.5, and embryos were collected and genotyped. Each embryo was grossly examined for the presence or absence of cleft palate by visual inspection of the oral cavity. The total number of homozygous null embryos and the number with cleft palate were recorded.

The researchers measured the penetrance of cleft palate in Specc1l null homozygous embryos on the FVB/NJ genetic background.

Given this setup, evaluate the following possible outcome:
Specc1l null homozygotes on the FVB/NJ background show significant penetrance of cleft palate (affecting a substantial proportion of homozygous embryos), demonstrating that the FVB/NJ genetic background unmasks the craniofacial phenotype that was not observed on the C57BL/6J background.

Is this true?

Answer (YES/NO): YES